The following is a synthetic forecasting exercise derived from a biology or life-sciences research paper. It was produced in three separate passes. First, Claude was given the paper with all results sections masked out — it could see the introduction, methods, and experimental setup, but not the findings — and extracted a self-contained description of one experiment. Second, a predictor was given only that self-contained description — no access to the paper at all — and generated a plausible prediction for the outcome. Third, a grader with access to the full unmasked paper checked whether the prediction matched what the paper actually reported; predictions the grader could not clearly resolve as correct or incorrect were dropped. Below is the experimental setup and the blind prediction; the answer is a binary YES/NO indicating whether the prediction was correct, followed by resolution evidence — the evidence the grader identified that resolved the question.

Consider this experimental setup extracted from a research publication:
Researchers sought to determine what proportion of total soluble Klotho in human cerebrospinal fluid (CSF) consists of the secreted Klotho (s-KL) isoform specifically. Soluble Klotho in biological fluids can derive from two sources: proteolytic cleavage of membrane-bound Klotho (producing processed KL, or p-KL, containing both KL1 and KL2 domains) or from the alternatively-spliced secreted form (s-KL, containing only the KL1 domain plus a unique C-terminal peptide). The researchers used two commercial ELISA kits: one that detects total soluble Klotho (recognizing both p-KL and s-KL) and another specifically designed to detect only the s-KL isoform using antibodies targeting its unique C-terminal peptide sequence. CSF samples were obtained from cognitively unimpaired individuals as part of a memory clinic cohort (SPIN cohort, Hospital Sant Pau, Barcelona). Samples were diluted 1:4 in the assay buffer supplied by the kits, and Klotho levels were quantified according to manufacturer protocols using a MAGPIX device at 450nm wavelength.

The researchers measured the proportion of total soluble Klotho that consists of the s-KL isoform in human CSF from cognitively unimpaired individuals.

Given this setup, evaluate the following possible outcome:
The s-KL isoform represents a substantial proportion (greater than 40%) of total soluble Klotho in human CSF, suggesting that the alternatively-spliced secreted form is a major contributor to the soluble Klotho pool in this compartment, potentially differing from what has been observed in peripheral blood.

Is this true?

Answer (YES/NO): NO